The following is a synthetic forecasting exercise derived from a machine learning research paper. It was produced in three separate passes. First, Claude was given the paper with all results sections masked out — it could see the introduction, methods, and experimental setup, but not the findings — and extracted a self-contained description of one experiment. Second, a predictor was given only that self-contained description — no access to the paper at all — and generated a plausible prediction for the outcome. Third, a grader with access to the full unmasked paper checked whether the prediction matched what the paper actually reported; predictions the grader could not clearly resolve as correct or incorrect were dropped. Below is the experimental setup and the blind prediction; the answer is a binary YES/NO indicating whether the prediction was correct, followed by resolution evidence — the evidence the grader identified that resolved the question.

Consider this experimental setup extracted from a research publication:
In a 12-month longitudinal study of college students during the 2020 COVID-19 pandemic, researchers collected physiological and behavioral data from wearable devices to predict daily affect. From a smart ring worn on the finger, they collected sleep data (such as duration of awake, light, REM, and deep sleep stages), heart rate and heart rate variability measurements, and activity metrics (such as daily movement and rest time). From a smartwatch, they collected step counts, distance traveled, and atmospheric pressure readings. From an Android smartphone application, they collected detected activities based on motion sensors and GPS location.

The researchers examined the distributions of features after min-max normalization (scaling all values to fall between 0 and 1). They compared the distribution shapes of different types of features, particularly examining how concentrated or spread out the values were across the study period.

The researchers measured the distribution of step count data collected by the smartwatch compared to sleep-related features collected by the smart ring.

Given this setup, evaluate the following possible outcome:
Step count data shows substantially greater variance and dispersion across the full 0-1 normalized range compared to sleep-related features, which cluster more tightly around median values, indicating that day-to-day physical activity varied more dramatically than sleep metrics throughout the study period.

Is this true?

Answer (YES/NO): NO